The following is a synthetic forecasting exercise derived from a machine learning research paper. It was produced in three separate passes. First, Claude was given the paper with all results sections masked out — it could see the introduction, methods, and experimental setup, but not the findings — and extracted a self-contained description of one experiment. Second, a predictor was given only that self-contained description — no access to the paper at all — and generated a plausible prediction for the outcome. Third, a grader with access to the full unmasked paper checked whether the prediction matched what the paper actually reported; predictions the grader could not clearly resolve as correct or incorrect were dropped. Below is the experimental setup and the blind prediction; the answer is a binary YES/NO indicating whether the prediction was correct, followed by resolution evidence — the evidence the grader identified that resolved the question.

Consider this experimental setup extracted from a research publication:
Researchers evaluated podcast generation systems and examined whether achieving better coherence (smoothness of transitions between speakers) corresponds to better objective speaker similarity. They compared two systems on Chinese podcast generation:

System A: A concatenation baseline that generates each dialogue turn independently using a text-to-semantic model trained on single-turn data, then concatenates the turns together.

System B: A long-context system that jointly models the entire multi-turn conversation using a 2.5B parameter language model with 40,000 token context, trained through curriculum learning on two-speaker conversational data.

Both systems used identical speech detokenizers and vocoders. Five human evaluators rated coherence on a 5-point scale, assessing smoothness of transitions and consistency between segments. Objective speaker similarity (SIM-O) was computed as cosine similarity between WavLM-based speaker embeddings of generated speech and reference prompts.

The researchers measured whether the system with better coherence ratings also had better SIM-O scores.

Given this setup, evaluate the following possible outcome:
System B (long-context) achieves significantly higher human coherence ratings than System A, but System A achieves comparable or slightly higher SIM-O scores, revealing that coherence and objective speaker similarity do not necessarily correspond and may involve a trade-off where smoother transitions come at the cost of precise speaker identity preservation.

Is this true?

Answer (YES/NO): YES